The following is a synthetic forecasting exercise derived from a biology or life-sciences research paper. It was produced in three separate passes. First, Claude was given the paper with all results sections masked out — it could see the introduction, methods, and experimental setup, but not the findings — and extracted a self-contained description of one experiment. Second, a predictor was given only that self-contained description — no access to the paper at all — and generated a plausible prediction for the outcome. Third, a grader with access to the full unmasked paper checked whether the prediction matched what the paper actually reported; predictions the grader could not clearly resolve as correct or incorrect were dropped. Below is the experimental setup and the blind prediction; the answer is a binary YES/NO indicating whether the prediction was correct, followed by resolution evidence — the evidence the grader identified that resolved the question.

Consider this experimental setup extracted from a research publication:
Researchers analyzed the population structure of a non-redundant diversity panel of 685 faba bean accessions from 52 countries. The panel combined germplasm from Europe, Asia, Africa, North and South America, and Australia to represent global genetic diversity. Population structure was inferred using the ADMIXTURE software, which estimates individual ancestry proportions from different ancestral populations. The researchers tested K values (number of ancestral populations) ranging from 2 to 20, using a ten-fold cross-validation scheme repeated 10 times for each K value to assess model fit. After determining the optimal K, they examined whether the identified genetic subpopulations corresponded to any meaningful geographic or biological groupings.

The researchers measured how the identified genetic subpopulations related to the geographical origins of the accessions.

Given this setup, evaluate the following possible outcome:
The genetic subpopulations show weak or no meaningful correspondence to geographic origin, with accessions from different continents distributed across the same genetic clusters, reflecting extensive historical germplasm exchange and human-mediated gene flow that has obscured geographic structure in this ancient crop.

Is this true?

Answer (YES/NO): NO